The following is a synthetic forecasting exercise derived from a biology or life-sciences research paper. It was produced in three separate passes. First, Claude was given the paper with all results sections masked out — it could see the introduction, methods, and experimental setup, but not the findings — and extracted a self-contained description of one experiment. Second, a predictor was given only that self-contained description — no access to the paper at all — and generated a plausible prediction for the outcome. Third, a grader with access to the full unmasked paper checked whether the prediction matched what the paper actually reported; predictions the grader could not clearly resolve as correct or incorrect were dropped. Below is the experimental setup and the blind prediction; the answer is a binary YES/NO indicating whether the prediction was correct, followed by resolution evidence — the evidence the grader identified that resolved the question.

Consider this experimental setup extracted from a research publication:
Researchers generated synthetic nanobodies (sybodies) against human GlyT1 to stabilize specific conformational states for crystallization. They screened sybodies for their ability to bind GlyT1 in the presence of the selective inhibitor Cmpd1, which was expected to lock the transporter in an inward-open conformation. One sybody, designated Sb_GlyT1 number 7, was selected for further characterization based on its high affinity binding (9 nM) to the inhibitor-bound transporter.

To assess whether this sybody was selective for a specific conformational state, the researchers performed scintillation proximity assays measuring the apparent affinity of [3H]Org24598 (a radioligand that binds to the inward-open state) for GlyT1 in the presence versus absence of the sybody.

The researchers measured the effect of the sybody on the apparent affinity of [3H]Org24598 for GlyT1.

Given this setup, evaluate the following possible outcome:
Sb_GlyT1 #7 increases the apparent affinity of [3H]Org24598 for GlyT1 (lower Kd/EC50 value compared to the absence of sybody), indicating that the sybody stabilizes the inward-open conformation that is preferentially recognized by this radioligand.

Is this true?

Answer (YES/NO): YES